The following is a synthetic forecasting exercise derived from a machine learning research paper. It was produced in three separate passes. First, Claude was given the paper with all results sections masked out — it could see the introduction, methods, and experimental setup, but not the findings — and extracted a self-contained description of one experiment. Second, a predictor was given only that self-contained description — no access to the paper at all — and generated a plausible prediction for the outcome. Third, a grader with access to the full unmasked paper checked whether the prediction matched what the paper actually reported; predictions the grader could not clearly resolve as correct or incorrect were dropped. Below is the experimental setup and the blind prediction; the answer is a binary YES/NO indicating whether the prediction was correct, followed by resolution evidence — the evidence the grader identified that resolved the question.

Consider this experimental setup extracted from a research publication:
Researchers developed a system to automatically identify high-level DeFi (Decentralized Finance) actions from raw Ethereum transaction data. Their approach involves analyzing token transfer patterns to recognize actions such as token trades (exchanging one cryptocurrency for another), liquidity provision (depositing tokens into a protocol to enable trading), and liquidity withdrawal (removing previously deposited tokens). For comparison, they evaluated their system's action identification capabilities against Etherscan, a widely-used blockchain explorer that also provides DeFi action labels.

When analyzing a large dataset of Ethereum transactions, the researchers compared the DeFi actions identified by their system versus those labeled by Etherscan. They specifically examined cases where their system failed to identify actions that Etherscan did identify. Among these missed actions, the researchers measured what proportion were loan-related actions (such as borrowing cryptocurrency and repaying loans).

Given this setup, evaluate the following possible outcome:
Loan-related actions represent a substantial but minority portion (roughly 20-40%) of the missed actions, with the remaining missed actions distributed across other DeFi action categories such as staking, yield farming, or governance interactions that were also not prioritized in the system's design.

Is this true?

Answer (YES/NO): NO